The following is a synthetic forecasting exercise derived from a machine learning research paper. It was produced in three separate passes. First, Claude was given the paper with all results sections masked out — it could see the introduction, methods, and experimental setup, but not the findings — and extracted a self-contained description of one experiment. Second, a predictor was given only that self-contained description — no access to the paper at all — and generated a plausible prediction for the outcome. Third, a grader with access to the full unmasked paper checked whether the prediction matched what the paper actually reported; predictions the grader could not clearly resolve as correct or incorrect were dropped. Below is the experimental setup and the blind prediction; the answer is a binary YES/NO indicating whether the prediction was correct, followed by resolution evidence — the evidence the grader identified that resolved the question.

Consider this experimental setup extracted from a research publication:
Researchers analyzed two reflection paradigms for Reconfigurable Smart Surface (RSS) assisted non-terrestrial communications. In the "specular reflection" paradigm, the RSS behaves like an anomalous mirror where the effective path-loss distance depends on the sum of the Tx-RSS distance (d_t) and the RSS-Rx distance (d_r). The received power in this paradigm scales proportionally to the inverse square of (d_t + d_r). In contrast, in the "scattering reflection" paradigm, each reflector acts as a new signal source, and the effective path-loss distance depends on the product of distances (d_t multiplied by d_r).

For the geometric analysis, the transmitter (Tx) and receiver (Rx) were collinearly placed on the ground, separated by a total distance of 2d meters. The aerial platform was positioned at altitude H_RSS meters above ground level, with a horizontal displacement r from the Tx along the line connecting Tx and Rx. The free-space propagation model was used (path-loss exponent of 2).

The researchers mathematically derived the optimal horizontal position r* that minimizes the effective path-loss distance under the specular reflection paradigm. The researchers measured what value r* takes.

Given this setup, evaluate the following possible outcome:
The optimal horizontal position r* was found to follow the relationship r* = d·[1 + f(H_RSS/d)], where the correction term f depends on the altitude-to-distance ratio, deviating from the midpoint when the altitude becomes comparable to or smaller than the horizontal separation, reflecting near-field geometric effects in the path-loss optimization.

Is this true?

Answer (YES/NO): NO